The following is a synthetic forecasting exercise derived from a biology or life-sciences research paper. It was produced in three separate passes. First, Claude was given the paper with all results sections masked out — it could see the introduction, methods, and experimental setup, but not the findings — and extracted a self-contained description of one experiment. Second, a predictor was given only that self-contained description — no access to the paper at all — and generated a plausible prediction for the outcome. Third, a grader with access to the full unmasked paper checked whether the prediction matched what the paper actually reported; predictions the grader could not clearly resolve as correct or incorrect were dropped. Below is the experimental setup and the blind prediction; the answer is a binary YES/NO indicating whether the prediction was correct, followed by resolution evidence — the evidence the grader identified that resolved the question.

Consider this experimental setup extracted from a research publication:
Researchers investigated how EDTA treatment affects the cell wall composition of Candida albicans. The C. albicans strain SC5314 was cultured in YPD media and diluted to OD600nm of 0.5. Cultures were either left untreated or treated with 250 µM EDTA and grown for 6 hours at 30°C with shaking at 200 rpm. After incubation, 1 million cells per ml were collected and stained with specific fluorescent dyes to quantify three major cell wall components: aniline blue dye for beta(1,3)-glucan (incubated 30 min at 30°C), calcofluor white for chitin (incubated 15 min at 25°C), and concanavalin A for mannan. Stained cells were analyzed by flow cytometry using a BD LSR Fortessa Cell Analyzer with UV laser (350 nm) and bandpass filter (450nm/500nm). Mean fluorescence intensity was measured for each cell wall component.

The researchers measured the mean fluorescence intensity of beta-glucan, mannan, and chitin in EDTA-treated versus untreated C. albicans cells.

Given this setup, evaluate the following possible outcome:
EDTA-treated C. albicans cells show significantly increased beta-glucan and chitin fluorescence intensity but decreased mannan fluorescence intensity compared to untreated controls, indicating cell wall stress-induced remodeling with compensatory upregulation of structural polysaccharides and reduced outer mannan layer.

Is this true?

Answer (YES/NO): NO